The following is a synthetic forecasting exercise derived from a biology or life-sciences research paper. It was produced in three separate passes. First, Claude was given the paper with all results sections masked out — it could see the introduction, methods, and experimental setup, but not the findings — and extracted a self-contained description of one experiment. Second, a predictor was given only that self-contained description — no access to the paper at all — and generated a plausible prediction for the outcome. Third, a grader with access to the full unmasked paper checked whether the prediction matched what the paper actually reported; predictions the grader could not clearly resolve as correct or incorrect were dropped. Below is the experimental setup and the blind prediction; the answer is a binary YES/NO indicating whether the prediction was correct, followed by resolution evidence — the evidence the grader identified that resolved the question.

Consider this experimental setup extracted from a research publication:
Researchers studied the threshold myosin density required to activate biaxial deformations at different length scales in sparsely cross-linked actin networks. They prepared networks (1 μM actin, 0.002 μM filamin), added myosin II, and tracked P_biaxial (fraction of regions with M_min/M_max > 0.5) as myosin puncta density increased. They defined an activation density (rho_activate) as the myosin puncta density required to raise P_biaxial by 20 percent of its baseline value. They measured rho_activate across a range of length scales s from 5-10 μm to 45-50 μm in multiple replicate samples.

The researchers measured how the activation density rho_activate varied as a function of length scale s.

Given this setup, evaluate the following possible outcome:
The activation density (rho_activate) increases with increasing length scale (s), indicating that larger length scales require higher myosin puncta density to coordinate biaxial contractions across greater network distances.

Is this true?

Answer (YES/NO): NO